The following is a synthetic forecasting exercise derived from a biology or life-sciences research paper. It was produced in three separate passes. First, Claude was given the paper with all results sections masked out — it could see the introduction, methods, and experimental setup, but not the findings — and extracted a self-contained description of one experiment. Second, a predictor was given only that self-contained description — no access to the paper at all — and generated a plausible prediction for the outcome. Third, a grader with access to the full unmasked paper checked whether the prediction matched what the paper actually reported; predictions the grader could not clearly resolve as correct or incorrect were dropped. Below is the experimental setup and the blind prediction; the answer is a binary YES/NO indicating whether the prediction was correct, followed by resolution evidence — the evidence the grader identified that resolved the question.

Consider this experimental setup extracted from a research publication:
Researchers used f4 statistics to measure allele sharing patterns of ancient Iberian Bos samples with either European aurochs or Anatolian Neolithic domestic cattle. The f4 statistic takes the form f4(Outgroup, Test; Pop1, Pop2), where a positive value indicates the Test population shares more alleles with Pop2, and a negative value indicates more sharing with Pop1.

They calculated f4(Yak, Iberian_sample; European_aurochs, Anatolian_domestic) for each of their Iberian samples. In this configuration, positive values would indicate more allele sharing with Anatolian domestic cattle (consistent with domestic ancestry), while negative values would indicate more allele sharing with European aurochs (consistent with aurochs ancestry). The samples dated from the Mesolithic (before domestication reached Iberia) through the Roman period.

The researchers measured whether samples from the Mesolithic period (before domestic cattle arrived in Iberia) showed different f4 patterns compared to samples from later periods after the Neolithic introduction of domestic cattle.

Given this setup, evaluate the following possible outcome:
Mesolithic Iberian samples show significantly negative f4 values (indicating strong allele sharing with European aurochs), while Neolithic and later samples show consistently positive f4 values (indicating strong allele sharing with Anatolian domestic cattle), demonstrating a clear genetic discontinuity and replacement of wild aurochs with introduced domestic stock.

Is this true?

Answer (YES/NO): NO